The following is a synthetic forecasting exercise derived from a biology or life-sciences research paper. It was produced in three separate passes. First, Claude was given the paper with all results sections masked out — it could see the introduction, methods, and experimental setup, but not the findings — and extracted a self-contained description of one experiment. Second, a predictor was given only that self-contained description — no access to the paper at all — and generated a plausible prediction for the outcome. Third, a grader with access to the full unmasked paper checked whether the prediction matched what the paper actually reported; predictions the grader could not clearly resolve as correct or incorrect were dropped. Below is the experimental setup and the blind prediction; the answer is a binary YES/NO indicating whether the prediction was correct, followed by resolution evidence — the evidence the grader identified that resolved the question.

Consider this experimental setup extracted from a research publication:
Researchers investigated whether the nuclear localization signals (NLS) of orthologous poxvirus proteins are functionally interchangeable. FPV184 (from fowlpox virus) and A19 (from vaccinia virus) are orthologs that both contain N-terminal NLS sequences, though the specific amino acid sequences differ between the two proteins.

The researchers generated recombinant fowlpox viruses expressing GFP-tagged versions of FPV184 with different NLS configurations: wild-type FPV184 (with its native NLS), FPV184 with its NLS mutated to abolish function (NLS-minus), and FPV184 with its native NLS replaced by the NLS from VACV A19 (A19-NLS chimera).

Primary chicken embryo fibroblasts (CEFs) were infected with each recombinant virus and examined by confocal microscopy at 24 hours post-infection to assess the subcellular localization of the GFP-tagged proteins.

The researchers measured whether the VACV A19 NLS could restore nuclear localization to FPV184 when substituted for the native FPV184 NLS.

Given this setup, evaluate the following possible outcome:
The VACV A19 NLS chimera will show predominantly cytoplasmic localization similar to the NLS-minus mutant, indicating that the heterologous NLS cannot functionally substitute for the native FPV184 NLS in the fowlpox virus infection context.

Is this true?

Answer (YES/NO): NO